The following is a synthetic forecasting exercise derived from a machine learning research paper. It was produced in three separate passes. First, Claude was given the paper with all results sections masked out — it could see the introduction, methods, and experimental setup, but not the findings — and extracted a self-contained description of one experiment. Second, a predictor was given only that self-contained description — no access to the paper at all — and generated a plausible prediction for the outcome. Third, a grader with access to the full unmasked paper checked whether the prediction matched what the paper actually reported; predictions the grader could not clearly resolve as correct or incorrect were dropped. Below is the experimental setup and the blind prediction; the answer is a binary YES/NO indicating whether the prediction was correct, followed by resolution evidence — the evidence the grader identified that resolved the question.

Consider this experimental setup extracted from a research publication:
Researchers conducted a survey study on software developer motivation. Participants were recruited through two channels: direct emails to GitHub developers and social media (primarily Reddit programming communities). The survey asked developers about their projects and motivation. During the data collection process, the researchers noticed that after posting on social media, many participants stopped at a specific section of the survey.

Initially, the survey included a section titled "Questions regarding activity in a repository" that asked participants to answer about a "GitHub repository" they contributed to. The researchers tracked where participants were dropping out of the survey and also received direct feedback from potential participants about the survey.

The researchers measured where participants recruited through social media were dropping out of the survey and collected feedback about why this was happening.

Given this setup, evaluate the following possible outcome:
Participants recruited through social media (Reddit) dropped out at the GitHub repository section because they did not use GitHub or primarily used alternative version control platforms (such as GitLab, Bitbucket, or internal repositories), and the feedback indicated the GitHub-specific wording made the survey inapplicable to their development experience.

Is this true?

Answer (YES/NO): NO